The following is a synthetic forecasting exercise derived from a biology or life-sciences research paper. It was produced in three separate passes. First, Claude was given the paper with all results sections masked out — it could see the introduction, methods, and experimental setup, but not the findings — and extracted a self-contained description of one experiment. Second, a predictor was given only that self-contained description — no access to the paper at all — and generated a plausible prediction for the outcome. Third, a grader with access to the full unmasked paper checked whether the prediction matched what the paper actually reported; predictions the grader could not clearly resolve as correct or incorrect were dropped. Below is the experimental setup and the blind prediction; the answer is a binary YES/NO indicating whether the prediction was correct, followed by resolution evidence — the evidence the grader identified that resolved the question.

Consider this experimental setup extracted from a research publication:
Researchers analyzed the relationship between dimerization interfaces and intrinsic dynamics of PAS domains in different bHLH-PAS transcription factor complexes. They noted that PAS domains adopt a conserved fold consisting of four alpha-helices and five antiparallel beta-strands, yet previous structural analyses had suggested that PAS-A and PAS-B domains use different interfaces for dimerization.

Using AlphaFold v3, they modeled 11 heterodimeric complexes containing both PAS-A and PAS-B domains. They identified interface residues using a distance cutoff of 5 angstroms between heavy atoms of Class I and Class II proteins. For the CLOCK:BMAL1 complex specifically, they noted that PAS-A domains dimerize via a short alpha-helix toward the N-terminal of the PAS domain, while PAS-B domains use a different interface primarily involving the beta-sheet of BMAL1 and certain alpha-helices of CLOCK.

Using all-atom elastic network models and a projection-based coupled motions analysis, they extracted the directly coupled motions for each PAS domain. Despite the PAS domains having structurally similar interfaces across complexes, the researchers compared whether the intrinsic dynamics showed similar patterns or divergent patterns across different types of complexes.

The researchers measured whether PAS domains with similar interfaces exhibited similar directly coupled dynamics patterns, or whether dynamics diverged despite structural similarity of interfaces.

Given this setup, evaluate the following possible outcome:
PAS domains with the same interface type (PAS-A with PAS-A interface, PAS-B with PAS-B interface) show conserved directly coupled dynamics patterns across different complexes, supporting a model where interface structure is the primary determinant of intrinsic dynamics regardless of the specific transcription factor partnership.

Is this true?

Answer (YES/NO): NO